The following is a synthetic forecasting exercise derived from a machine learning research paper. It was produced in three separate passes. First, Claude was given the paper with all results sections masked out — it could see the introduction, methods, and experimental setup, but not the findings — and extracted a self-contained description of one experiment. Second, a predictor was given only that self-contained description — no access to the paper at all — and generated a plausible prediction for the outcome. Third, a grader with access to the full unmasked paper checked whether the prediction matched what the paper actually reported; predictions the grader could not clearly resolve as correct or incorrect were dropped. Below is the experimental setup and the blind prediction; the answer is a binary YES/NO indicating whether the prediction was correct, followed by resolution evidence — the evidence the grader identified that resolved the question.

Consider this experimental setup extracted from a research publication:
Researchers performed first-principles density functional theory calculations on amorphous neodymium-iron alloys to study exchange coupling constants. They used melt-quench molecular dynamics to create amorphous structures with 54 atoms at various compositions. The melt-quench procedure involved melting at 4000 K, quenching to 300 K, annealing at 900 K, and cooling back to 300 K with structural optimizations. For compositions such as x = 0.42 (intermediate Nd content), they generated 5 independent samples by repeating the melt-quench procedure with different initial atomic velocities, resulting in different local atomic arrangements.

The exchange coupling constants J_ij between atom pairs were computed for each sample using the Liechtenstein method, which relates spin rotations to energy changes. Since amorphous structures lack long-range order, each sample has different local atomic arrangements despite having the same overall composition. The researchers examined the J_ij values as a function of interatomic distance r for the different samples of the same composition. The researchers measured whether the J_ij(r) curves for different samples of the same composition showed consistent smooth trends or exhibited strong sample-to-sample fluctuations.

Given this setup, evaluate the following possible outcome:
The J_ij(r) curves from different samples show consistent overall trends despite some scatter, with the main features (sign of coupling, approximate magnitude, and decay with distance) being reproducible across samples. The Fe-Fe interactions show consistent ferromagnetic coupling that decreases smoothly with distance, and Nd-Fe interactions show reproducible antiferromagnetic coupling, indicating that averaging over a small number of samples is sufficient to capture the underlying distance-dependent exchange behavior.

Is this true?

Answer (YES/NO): NO